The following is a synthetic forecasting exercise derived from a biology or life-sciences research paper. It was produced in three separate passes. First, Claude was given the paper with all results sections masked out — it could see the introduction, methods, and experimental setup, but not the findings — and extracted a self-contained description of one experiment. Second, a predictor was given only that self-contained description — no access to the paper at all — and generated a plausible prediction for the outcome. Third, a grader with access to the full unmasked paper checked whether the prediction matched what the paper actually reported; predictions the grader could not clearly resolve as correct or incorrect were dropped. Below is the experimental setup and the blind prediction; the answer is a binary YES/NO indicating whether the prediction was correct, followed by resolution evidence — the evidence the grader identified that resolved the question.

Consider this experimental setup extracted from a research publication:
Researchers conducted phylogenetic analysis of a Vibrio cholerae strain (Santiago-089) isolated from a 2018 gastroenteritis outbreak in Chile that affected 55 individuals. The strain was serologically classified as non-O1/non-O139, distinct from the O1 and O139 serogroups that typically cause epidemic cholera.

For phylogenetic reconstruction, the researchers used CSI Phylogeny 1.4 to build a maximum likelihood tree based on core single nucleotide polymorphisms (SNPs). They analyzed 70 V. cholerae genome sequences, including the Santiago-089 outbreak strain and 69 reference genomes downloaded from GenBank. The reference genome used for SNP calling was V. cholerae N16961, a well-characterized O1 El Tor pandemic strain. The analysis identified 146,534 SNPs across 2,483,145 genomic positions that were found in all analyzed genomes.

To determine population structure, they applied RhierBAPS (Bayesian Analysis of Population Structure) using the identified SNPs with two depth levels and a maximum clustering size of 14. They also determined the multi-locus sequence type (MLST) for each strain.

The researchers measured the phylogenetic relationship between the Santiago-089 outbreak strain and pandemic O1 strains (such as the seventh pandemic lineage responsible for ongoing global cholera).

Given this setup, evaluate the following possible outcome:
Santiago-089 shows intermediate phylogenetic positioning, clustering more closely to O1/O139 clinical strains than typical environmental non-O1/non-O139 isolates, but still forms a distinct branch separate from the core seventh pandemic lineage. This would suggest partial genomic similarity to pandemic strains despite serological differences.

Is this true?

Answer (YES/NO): NO